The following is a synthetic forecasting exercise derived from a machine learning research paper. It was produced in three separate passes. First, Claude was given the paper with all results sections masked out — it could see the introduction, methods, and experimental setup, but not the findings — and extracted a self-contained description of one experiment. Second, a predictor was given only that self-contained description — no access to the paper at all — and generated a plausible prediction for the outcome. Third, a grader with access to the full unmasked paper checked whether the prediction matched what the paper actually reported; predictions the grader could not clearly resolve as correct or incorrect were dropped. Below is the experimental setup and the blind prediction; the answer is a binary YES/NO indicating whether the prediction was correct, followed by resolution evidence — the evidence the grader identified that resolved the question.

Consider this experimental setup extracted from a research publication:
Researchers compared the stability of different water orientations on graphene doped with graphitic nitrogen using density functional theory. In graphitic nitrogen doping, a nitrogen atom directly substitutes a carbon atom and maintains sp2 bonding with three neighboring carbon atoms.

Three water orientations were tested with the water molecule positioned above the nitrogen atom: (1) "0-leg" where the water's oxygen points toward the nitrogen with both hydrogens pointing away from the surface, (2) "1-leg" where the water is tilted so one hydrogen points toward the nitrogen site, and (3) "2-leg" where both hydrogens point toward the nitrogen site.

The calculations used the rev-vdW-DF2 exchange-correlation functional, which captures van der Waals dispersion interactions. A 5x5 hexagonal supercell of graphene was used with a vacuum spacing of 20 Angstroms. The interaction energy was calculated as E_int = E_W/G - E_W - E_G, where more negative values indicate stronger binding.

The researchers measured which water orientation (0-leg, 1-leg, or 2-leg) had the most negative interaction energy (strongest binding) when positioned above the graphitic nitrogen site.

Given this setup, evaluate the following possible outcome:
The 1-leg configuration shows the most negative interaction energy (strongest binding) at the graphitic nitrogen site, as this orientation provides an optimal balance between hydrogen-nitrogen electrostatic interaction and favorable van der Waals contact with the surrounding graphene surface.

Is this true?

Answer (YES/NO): NO